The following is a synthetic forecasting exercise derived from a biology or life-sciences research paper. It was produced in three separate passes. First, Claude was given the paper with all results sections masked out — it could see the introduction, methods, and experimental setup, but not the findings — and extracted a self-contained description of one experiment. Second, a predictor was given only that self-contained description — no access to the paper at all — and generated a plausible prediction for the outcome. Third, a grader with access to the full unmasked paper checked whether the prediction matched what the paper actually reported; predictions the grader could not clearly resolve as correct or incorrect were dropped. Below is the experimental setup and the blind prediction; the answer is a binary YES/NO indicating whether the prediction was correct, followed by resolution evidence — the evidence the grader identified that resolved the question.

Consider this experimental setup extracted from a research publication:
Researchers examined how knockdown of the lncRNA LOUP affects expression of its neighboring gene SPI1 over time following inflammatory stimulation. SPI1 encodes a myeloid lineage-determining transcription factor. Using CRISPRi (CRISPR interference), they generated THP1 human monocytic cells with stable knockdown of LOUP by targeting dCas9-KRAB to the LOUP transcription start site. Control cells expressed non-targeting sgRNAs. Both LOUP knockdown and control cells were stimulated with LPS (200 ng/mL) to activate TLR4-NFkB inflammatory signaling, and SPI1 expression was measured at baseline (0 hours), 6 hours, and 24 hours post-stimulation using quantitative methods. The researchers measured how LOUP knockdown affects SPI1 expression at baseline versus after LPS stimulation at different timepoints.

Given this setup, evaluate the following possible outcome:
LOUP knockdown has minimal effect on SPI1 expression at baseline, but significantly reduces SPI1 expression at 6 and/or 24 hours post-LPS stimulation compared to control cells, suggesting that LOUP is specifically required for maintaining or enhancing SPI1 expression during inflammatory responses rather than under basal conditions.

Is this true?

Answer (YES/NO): NO